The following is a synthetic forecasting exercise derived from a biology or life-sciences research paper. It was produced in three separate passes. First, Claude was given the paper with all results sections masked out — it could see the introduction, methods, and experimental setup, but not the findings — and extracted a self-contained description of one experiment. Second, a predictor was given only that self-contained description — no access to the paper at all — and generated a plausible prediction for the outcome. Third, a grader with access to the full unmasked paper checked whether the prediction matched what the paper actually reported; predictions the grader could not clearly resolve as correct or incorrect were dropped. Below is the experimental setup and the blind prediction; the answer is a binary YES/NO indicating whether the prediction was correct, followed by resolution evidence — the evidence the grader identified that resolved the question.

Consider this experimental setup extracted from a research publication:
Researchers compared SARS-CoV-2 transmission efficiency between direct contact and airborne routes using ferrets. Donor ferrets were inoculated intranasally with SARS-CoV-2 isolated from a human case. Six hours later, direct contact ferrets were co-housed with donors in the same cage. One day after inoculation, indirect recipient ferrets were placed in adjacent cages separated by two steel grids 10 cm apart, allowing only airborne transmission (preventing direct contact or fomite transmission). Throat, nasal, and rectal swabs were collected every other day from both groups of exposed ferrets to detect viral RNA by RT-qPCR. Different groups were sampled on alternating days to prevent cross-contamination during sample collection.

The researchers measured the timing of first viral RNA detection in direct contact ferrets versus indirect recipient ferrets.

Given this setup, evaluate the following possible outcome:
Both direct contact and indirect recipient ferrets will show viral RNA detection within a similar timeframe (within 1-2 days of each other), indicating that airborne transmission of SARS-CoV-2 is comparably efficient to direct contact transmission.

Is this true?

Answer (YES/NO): NO